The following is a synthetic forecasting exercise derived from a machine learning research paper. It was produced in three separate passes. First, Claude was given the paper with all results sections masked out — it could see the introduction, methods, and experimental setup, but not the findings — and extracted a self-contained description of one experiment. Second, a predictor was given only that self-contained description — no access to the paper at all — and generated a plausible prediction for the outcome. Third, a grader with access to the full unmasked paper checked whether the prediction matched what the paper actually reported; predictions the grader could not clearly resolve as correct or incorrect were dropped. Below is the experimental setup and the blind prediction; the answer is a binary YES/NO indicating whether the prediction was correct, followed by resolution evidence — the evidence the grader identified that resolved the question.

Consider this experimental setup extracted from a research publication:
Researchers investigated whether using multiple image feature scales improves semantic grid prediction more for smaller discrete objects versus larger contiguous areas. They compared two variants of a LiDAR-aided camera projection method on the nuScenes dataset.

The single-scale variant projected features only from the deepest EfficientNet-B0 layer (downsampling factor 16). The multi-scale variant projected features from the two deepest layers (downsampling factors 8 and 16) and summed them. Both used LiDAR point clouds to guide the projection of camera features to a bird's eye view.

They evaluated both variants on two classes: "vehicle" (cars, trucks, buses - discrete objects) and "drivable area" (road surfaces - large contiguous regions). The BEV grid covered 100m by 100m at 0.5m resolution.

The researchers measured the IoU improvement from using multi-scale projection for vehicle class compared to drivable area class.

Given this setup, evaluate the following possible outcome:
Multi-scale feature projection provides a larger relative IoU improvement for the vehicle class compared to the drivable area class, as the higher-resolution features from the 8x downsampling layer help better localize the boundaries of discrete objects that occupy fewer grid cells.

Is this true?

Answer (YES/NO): YES